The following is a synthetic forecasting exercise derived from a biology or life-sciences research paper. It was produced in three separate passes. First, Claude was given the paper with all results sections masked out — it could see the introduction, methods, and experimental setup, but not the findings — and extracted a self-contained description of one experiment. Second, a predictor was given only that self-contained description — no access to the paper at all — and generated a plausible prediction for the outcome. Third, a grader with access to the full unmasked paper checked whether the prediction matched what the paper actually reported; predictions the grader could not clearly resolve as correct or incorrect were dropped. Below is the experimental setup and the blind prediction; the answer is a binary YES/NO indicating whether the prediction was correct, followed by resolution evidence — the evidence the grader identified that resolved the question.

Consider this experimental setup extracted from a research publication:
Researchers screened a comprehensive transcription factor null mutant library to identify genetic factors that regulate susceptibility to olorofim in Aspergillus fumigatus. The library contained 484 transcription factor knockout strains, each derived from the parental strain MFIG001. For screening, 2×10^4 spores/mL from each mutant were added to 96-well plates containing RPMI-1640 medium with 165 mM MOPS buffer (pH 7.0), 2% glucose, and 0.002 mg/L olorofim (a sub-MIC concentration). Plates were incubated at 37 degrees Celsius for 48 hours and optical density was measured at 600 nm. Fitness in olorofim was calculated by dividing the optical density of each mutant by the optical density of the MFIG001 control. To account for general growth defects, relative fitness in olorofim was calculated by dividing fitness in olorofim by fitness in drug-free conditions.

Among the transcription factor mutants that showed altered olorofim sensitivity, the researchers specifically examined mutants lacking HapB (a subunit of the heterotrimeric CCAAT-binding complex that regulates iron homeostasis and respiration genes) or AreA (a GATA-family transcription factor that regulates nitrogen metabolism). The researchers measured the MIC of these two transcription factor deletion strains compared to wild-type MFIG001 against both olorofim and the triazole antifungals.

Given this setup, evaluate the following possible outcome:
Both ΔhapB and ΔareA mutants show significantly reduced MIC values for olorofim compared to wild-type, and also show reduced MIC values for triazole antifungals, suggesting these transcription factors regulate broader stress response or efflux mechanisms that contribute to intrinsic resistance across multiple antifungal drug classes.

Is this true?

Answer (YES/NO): NO